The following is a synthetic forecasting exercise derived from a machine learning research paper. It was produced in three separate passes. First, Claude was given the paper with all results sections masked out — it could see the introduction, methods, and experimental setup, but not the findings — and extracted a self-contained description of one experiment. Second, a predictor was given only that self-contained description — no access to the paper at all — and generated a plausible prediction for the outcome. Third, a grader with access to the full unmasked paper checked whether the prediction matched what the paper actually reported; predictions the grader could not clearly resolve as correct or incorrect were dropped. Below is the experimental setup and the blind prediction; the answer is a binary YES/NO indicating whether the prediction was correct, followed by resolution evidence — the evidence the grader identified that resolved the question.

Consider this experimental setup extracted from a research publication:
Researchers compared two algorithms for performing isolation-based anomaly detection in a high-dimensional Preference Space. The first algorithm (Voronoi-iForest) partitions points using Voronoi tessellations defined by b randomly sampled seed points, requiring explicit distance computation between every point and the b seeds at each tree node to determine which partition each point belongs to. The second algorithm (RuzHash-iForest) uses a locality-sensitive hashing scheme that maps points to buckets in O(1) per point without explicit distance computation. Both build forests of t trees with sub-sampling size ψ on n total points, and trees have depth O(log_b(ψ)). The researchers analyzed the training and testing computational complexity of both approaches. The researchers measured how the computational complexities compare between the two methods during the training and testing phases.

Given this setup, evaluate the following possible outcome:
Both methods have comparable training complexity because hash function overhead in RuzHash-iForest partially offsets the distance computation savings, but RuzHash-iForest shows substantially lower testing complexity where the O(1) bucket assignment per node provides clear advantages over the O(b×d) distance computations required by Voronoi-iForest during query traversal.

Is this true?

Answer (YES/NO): NO